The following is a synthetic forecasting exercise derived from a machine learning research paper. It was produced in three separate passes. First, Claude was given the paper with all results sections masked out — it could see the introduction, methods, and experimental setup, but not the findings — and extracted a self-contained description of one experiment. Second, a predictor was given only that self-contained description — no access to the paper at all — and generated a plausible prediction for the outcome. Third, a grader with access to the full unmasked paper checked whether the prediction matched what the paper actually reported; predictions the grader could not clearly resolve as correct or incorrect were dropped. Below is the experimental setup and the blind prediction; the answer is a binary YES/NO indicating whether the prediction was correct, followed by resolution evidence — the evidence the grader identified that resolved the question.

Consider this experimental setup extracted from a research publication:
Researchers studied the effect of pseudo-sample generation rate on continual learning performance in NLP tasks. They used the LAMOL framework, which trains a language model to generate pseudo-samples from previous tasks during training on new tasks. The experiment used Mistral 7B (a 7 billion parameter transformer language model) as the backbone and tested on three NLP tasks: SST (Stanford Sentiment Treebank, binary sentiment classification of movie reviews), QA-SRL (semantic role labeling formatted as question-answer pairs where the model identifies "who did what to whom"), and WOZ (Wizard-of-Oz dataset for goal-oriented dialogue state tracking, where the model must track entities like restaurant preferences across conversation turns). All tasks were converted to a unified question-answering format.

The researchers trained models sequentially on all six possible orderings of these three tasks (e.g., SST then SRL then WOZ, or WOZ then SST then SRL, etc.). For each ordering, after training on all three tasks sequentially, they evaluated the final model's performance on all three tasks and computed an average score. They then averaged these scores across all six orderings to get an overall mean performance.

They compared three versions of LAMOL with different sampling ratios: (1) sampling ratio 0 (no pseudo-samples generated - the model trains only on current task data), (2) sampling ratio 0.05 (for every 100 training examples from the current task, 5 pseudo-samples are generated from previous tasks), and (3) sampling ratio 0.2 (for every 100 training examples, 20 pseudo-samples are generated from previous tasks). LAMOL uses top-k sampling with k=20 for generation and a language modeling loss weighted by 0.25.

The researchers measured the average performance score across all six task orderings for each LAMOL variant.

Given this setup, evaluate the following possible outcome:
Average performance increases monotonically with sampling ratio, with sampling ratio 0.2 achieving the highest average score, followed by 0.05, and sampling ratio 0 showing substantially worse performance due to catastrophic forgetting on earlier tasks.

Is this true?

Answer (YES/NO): YES